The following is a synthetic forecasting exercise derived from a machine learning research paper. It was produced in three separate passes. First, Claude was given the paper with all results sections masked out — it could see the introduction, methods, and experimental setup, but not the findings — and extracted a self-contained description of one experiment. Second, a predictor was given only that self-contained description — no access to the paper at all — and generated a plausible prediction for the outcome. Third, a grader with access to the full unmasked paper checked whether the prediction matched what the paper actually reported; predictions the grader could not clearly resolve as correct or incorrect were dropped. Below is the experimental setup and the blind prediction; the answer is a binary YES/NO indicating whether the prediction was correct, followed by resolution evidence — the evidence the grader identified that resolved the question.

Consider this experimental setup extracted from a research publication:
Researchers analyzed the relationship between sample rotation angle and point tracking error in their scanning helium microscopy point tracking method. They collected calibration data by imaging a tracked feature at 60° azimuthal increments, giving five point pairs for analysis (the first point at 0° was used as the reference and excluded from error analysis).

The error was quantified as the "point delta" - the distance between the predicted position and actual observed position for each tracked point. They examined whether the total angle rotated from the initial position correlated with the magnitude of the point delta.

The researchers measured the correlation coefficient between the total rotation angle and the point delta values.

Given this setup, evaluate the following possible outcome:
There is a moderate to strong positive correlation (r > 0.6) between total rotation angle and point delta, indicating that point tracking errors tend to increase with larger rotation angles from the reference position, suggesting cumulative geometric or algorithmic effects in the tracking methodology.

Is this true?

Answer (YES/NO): NO